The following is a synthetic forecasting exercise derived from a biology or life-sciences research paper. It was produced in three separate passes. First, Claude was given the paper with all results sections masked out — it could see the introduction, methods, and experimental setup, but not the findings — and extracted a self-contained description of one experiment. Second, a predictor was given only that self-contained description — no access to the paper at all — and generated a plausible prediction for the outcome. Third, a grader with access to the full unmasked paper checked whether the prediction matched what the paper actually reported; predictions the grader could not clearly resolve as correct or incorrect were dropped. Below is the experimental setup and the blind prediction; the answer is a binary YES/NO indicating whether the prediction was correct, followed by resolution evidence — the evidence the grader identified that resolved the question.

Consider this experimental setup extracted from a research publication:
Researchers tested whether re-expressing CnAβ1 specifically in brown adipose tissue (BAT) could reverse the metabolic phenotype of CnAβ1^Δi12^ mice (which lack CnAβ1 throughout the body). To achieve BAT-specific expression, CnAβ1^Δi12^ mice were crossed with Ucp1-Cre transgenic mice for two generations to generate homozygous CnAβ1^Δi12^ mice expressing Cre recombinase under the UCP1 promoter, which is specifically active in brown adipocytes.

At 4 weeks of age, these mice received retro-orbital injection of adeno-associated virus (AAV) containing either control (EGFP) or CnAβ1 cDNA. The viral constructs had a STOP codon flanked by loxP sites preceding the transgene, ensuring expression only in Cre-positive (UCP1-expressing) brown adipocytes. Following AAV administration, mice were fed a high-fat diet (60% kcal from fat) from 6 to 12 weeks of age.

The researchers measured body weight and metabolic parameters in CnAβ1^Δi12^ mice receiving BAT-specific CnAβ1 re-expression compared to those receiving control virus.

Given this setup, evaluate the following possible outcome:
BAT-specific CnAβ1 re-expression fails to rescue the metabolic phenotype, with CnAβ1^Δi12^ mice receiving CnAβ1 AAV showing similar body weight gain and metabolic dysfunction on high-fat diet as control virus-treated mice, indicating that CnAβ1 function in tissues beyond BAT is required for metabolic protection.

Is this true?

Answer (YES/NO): NO